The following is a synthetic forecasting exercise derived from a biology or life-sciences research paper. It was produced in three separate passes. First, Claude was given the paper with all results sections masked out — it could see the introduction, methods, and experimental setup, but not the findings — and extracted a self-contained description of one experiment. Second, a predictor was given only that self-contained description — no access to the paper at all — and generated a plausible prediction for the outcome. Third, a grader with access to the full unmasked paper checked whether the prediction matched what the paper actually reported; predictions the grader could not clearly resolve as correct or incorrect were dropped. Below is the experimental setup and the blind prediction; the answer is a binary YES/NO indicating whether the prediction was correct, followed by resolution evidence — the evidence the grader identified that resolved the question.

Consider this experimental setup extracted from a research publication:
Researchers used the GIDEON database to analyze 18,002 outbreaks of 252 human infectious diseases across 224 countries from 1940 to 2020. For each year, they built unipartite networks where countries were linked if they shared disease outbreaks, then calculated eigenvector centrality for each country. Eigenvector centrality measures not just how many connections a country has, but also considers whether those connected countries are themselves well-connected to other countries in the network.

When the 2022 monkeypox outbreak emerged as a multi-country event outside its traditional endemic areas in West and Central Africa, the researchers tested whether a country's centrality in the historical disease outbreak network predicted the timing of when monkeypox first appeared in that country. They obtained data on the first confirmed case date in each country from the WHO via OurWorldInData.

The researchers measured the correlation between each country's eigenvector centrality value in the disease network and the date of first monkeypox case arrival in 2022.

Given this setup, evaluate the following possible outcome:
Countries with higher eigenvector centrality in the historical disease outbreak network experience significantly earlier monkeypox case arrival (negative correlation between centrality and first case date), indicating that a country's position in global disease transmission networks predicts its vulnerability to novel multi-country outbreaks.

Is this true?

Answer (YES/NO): YES